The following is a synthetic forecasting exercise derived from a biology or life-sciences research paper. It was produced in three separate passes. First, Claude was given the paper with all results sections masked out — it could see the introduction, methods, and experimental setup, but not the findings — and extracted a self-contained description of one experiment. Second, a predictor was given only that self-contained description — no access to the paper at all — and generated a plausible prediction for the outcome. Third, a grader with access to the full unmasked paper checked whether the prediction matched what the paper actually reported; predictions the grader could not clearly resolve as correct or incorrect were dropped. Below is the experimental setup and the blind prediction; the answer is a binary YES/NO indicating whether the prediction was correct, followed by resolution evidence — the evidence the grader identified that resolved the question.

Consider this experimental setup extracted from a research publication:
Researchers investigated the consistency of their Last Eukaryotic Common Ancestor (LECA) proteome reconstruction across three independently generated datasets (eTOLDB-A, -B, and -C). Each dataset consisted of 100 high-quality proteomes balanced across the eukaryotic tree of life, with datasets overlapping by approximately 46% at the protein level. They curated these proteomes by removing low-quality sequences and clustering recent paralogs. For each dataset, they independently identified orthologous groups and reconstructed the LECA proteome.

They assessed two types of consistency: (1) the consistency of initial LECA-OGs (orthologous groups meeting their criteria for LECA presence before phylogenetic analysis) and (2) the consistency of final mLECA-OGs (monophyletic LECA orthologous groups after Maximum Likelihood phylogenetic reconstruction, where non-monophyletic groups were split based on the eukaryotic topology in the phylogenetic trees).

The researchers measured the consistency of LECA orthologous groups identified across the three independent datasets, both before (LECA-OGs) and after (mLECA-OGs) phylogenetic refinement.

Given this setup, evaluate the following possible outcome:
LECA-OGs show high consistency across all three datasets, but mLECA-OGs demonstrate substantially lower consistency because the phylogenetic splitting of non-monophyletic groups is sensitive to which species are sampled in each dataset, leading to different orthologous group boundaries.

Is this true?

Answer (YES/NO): YES